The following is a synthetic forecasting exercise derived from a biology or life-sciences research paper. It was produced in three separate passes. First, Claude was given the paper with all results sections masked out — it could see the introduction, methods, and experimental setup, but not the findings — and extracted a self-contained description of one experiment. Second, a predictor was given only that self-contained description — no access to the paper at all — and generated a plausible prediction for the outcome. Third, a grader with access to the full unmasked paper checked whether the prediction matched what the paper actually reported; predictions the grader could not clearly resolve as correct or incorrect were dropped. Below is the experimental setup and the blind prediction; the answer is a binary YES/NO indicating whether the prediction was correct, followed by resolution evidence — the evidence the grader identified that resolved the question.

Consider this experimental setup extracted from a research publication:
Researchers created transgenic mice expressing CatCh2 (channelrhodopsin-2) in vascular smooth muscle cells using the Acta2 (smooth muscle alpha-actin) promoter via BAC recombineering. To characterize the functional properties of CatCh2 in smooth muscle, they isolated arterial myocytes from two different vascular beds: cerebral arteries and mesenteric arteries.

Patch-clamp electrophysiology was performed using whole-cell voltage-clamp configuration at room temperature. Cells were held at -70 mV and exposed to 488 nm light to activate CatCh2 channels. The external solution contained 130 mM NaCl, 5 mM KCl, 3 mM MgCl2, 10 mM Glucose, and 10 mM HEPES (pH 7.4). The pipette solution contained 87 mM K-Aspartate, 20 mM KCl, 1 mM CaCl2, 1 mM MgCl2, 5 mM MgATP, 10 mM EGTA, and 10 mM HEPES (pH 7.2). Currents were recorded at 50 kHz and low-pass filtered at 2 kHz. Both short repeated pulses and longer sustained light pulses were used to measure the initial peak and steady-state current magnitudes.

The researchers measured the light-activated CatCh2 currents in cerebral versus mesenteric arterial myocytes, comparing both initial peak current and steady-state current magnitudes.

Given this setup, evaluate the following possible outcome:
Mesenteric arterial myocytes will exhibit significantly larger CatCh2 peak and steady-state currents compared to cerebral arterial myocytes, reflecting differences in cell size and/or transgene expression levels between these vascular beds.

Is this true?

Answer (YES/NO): NO